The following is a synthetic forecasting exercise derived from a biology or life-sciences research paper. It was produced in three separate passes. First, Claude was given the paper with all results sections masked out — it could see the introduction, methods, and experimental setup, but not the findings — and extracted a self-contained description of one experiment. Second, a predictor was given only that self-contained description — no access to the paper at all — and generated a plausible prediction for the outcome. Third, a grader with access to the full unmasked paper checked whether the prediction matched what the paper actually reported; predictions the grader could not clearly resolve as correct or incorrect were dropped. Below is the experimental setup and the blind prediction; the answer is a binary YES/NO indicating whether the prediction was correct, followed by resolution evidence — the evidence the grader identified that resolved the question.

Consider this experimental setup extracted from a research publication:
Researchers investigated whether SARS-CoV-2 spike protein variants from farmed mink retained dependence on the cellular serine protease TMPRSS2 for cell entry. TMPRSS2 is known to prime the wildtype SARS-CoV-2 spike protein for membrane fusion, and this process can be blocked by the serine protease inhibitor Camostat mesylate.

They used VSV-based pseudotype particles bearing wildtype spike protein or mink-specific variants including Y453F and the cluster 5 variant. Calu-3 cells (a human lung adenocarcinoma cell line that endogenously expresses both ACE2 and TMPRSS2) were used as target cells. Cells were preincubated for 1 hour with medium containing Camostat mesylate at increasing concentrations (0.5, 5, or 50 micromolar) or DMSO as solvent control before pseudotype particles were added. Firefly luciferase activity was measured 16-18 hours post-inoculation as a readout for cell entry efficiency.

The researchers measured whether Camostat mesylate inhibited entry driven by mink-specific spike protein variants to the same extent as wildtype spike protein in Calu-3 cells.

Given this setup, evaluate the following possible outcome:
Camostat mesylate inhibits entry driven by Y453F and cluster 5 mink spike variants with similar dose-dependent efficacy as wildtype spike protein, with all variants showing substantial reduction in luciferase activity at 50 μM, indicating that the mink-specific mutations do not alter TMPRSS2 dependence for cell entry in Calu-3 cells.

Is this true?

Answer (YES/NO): YES